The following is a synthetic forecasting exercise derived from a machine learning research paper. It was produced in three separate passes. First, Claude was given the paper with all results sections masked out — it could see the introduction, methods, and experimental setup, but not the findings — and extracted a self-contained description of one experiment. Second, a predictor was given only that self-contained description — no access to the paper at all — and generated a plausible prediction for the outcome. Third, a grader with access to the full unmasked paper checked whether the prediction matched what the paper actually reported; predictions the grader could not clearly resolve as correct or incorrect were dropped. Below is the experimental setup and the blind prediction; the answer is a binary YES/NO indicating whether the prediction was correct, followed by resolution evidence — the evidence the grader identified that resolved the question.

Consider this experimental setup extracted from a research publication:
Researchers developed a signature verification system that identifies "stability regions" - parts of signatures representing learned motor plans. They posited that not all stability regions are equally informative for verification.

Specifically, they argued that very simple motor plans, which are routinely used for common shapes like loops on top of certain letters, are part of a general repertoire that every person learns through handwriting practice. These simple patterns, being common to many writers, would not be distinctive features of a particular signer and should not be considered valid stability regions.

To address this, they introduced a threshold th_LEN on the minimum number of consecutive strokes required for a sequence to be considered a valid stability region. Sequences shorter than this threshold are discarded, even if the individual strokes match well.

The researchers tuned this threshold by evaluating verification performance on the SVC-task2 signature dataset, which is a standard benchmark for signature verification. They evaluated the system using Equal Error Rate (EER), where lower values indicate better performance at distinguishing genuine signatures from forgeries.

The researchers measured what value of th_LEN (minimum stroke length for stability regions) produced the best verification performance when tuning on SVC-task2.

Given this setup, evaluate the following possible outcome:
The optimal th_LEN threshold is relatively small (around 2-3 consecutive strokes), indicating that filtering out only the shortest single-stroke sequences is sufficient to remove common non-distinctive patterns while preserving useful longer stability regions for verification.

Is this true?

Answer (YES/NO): YES